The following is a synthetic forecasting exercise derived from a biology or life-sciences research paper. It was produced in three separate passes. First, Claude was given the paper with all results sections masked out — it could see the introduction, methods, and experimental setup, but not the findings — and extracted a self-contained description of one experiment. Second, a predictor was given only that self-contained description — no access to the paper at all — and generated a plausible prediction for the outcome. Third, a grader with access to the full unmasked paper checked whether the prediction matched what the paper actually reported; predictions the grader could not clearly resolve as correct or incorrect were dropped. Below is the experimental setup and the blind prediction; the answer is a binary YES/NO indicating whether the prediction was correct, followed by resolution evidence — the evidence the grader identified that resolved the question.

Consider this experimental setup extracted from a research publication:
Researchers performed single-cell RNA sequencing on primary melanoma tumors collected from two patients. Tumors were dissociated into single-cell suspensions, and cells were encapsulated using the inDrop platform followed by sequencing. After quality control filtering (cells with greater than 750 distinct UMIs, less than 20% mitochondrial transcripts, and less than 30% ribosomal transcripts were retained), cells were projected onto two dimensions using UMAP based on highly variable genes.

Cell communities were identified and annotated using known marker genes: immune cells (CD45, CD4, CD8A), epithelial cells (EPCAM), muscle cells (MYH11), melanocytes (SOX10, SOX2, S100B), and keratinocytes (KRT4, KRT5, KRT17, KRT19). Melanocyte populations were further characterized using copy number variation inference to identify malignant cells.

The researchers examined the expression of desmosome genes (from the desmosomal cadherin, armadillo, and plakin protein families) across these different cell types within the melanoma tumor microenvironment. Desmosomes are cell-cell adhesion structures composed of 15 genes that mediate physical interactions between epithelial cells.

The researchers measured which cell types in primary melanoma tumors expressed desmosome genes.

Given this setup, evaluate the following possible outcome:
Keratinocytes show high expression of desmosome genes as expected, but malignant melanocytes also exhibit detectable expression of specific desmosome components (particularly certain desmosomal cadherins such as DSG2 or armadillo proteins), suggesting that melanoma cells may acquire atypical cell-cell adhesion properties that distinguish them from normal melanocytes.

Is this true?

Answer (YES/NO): NO